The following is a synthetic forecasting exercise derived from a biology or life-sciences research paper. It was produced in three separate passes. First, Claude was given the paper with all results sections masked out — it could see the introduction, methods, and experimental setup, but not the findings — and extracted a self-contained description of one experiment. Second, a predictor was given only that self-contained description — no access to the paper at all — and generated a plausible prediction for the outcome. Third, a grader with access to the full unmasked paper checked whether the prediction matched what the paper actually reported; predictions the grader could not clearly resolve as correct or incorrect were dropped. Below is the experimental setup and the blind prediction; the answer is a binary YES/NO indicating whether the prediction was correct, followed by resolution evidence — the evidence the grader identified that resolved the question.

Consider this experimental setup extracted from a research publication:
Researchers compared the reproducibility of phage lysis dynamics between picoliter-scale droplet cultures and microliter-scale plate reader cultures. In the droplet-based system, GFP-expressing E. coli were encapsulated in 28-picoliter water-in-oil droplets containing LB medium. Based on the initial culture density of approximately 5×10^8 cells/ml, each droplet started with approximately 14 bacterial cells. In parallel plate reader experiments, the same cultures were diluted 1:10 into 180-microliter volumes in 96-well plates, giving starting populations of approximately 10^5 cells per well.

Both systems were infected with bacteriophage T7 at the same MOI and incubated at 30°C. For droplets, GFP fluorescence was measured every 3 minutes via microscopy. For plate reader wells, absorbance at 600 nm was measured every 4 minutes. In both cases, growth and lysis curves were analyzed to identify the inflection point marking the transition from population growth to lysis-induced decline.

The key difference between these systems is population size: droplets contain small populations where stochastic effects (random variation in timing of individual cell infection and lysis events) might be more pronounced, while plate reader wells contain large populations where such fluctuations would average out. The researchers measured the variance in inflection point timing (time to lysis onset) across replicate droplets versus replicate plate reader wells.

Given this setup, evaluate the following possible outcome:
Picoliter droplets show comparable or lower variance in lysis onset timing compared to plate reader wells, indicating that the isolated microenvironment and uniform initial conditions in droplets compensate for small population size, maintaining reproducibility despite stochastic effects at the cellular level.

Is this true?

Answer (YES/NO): NO